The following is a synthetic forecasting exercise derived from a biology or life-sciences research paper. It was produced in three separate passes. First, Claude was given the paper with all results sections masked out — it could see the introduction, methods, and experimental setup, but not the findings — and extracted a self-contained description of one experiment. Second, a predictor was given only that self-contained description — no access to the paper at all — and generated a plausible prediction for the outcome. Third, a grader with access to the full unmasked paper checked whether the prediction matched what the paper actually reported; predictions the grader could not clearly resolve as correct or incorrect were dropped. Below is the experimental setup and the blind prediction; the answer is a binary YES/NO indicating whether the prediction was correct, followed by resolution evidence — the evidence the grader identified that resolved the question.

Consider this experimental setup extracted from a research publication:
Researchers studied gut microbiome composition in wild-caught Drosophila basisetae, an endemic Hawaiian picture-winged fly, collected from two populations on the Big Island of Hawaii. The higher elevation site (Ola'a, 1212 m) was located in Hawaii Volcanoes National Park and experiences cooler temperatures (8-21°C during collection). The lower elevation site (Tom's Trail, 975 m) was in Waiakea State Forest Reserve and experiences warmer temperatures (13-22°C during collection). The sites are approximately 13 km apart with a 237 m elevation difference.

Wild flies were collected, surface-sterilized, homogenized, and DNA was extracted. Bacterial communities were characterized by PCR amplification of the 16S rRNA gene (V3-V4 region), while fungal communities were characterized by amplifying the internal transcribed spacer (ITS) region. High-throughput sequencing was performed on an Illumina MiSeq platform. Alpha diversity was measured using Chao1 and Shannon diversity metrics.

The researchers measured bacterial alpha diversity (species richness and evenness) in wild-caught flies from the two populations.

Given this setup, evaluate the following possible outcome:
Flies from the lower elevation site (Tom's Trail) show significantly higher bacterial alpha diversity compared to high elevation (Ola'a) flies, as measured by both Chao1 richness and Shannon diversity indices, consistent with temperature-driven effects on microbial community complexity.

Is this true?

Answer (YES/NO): NO